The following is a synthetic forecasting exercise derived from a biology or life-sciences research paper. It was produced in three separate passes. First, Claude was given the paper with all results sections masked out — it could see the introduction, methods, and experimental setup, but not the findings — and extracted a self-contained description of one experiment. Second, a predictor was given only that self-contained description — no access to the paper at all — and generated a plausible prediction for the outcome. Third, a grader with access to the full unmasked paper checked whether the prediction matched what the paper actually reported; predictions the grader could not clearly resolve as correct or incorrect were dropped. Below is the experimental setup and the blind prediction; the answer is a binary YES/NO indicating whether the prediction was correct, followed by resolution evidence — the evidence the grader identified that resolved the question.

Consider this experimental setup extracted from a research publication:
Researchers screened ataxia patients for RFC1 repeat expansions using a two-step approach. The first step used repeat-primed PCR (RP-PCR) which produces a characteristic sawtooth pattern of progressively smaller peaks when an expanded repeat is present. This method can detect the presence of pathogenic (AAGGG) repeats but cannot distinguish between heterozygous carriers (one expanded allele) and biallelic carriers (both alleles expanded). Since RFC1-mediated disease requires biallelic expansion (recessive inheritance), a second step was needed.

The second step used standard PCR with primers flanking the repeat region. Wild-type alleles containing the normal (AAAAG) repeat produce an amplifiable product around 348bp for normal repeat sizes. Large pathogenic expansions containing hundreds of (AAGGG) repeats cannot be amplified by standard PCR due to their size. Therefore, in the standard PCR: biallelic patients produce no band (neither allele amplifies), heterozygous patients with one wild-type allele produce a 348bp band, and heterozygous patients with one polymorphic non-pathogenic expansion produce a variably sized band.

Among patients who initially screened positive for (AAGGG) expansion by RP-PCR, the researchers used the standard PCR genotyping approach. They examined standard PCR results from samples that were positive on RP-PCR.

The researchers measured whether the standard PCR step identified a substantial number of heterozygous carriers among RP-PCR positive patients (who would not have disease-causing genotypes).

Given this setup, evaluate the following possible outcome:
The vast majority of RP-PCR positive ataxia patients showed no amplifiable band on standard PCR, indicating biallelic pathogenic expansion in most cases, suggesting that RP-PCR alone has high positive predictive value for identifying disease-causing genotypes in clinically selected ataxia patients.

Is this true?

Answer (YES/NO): NO